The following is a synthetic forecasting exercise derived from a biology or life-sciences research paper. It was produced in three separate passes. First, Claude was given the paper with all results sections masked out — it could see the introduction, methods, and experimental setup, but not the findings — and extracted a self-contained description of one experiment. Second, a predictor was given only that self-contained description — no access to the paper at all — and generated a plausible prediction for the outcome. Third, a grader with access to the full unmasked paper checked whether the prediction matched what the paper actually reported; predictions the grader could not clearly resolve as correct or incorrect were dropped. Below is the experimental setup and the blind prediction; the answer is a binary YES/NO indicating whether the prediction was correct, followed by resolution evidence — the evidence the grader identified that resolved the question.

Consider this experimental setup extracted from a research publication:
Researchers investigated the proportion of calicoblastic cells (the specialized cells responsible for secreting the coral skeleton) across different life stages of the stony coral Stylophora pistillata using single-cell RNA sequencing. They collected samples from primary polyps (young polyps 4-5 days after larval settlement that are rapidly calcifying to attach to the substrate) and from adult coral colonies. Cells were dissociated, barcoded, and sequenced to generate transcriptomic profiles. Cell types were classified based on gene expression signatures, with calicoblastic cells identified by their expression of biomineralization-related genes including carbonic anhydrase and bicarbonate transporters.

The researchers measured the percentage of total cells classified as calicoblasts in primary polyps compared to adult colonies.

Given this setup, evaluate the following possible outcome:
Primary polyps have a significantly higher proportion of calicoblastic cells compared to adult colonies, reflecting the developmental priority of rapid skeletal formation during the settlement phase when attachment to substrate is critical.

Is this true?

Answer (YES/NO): YES